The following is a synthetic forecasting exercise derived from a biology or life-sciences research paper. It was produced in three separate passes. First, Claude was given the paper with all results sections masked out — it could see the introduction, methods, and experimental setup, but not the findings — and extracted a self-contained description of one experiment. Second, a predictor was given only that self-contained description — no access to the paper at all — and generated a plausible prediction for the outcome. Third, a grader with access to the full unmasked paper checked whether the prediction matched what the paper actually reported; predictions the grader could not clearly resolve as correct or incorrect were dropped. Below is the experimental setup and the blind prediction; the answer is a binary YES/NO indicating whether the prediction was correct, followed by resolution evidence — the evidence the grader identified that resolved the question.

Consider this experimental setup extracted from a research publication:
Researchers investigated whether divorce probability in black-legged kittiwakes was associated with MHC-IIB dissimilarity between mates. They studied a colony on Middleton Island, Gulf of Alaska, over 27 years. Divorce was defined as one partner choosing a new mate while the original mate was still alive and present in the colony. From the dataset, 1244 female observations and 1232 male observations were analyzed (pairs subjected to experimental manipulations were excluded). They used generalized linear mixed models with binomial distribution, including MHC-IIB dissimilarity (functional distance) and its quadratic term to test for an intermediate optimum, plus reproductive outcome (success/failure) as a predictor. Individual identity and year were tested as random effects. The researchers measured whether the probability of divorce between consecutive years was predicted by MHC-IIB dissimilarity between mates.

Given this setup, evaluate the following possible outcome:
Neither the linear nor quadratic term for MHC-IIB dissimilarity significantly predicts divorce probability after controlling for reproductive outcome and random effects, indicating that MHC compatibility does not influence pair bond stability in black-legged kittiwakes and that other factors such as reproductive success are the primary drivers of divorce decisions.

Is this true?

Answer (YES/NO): YES